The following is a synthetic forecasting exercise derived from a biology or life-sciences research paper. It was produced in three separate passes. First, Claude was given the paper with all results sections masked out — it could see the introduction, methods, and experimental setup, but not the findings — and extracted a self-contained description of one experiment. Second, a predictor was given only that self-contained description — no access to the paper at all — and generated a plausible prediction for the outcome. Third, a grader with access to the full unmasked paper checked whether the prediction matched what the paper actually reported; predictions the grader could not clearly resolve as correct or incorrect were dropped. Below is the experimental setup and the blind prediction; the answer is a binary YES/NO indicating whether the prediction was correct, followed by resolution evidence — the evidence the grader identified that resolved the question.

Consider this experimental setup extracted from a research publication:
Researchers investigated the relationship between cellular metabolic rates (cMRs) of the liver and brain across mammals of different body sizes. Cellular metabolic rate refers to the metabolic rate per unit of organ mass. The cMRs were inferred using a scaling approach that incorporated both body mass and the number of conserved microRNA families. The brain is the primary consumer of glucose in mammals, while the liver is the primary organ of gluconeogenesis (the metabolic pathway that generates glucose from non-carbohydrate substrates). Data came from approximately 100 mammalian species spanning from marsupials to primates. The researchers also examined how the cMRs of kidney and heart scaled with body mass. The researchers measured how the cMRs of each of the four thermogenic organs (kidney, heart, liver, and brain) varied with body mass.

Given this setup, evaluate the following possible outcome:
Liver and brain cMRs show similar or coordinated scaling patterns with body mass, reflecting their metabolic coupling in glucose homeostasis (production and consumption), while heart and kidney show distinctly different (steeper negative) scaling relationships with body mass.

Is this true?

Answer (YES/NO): NO